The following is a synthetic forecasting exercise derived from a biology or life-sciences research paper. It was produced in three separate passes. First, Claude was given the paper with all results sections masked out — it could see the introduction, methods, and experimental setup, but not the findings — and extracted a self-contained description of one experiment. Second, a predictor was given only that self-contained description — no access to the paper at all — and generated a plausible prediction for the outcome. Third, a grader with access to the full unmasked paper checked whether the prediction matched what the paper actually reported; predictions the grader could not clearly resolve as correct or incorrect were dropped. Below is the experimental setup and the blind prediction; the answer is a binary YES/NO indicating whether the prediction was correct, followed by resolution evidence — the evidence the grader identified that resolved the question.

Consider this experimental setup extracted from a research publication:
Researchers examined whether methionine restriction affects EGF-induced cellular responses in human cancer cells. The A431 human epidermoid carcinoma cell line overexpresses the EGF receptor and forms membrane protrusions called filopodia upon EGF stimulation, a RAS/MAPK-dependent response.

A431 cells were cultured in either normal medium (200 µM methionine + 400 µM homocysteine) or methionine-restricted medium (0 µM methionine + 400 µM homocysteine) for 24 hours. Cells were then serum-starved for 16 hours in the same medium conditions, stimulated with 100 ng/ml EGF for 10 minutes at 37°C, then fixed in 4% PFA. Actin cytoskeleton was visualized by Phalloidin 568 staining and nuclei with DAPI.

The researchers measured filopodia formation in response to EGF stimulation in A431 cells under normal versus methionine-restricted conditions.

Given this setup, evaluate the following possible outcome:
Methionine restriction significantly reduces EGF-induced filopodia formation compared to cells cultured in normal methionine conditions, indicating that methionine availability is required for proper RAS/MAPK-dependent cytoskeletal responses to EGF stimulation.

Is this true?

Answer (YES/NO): YES